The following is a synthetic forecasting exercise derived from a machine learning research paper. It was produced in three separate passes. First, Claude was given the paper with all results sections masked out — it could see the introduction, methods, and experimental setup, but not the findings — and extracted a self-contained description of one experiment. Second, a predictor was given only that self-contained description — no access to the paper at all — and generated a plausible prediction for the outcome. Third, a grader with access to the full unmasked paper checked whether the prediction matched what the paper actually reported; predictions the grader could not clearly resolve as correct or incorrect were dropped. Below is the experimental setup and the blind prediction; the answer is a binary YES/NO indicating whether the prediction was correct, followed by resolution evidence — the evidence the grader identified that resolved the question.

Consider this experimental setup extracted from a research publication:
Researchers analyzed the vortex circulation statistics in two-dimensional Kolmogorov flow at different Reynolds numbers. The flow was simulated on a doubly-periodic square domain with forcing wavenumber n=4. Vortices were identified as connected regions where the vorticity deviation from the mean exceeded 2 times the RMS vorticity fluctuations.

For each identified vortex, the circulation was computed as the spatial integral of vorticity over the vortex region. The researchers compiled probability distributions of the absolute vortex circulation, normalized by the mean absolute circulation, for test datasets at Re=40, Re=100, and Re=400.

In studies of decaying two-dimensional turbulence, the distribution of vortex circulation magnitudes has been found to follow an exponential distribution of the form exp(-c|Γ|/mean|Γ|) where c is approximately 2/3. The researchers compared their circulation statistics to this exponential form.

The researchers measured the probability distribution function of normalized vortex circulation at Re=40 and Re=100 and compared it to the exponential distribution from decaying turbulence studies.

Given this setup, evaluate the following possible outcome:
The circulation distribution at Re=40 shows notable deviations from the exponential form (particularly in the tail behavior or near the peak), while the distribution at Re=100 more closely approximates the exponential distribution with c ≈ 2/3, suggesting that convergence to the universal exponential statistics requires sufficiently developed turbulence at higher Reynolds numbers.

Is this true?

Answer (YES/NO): NO